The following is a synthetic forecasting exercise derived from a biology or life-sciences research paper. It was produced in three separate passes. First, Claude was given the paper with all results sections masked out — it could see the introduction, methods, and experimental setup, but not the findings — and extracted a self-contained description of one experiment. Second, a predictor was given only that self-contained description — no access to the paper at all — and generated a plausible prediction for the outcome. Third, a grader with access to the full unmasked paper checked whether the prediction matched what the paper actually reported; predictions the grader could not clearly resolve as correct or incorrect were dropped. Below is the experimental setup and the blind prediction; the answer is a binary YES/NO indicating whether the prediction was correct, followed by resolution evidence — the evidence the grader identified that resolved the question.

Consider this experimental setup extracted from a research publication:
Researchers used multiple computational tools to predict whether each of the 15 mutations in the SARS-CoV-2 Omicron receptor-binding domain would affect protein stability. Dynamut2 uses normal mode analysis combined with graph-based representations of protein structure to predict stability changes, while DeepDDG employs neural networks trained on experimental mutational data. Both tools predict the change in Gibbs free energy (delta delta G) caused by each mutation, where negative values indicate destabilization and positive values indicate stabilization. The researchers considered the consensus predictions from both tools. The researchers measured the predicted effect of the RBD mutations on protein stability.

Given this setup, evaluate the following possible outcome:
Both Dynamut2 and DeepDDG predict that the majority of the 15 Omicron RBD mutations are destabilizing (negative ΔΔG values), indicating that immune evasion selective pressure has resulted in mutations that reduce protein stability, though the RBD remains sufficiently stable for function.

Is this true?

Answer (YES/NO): YES